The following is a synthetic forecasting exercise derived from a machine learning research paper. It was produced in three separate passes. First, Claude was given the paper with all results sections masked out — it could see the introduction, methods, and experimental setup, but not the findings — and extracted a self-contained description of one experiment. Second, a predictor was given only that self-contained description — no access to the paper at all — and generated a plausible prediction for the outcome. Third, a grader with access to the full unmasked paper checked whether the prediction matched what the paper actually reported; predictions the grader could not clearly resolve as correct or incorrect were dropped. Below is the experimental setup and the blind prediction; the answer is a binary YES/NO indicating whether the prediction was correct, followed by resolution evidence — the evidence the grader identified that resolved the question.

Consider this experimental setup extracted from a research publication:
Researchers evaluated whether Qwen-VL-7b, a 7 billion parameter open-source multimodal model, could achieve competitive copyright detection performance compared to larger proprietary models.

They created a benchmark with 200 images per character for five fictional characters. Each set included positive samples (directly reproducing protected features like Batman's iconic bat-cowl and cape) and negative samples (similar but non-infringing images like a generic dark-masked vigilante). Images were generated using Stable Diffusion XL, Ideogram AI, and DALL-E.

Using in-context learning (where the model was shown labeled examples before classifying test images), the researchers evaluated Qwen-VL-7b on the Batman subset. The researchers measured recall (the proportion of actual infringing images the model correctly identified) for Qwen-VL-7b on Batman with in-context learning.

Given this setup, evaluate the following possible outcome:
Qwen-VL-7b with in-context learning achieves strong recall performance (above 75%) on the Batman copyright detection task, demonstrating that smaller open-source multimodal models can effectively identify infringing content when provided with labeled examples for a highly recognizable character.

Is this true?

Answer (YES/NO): YES